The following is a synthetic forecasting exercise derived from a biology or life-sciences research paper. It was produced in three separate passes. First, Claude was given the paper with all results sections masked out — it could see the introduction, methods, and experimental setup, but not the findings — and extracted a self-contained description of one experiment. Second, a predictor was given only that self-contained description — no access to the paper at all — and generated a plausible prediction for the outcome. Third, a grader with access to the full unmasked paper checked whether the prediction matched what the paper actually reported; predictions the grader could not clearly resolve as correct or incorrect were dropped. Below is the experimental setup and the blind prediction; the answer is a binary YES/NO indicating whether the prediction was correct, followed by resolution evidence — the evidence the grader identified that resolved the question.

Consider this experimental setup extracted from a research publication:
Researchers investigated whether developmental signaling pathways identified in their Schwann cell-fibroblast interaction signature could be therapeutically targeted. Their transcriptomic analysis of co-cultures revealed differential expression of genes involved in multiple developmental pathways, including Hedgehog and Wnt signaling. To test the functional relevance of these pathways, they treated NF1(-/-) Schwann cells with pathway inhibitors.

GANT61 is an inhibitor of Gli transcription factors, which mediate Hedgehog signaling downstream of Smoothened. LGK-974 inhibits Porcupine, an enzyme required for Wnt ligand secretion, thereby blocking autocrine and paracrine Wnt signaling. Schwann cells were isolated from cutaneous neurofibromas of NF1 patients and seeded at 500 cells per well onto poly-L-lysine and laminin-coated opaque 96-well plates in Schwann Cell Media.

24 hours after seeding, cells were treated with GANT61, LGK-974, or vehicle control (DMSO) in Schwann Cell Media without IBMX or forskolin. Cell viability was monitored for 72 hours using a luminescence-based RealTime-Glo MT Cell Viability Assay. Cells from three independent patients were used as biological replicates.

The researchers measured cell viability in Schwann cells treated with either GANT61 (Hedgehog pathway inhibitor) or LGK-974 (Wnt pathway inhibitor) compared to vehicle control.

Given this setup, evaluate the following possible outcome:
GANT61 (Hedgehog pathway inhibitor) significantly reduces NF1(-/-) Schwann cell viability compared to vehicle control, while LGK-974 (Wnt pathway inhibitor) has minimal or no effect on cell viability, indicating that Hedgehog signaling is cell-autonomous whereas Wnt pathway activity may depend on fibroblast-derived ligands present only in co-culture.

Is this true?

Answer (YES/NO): NO